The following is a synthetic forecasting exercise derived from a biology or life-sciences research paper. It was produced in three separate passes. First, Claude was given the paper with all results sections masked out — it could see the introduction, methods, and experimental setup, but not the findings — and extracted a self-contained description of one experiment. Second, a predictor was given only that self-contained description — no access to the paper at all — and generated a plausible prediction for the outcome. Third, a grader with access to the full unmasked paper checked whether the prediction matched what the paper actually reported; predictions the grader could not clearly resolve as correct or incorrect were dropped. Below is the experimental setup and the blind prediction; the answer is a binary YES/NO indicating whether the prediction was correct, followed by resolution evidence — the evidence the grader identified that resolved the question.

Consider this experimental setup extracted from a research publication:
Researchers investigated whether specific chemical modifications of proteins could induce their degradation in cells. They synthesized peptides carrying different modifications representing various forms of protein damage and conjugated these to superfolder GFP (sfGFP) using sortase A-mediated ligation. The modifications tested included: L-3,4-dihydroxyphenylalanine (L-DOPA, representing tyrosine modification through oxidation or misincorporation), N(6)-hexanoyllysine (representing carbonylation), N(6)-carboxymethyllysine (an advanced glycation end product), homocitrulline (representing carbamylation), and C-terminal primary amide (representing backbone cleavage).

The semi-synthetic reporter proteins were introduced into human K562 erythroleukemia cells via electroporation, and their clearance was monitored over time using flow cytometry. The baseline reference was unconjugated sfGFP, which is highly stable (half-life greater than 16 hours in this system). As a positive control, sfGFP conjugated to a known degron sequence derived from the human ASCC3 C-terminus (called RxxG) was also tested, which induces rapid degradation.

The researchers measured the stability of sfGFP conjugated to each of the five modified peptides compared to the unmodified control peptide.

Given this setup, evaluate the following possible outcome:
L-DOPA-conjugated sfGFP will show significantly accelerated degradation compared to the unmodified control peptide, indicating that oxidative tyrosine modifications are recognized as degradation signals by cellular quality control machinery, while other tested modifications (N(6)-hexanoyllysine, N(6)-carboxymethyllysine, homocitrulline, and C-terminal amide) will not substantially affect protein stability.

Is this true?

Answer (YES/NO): NO